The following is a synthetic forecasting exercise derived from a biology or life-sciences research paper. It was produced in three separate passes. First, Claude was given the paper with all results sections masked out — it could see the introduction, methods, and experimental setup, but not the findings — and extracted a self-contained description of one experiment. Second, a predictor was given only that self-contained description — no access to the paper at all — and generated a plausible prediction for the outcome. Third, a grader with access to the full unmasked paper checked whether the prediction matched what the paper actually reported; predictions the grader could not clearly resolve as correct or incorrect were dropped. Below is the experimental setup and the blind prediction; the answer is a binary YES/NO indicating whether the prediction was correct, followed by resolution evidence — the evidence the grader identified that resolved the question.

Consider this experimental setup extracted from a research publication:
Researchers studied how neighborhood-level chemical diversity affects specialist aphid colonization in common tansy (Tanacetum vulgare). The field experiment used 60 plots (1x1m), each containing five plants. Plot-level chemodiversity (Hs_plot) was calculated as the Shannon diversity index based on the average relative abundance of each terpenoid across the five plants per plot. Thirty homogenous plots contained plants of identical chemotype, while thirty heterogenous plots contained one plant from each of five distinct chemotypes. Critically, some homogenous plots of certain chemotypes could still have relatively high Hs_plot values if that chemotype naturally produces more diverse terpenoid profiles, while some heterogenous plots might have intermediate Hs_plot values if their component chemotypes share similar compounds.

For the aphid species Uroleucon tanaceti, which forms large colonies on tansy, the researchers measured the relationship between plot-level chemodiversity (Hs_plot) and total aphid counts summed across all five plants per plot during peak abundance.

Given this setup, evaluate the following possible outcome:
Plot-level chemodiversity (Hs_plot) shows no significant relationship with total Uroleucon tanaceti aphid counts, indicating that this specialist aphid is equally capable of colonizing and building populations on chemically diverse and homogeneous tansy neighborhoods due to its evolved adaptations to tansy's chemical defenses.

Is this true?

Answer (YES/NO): NO